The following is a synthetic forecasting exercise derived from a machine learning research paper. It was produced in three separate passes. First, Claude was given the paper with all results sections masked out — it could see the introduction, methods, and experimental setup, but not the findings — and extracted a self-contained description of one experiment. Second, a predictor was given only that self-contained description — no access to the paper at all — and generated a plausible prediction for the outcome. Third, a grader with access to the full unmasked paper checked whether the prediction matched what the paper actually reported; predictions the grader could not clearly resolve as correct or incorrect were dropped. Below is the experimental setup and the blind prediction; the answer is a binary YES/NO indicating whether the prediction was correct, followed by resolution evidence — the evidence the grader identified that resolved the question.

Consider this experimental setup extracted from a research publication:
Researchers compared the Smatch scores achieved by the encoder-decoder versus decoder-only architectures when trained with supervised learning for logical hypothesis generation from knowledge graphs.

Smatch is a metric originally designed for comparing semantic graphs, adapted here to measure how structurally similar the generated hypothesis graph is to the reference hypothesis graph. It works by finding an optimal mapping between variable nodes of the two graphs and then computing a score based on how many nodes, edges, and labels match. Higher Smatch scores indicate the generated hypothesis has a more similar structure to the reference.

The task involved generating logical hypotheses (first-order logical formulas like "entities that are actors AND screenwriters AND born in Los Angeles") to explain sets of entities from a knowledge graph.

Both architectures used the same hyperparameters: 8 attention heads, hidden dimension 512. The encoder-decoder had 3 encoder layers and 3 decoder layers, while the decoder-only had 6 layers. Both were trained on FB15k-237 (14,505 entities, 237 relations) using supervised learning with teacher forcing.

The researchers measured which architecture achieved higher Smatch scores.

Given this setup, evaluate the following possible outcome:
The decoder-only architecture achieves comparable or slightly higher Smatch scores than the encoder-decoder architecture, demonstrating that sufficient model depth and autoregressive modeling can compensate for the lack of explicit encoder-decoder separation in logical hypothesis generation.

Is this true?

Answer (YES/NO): YES